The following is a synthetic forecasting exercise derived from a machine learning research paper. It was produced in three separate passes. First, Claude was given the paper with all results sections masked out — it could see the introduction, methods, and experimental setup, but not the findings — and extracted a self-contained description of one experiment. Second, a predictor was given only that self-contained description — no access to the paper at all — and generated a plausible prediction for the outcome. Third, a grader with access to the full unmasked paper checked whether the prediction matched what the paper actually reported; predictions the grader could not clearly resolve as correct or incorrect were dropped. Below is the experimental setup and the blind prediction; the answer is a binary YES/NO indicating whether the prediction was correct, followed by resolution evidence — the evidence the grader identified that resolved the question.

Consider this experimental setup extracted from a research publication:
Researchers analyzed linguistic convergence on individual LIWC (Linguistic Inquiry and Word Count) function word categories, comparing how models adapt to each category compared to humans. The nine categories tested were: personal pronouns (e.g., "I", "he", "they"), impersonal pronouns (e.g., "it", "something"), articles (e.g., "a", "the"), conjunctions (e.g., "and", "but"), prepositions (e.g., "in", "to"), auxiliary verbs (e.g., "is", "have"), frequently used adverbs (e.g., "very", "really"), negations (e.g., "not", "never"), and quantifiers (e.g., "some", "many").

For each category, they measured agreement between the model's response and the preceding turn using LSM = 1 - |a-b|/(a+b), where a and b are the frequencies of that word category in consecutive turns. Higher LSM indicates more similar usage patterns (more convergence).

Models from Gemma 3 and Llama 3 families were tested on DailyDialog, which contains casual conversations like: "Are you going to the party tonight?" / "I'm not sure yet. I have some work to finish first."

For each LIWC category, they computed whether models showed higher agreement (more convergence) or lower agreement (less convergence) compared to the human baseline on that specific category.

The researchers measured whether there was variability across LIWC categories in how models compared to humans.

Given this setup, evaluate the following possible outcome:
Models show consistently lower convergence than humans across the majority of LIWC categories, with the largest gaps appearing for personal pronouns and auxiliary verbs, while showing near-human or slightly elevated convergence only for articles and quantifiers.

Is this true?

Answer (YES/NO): NO